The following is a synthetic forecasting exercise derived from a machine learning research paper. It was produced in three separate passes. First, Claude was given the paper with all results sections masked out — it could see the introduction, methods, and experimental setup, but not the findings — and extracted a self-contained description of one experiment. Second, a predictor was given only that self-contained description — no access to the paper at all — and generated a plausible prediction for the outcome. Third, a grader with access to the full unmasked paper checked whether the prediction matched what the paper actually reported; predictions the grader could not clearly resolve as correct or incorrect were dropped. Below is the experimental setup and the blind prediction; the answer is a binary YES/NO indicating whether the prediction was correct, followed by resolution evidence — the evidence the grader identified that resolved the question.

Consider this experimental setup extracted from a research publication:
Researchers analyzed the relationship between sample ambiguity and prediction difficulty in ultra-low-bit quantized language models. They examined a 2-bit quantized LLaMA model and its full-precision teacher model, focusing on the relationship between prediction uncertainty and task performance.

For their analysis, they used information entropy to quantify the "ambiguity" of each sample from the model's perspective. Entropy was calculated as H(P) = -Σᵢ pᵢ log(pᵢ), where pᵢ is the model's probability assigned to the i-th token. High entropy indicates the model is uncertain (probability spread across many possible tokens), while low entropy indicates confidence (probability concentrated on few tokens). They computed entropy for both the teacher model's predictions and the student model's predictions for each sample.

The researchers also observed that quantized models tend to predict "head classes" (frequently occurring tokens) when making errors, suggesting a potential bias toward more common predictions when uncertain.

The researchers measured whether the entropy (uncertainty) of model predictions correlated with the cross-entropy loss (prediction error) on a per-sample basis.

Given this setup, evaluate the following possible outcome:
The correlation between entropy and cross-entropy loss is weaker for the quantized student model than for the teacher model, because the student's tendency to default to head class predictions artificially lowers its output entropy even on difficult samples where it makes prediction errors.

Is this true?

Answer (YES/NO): NO